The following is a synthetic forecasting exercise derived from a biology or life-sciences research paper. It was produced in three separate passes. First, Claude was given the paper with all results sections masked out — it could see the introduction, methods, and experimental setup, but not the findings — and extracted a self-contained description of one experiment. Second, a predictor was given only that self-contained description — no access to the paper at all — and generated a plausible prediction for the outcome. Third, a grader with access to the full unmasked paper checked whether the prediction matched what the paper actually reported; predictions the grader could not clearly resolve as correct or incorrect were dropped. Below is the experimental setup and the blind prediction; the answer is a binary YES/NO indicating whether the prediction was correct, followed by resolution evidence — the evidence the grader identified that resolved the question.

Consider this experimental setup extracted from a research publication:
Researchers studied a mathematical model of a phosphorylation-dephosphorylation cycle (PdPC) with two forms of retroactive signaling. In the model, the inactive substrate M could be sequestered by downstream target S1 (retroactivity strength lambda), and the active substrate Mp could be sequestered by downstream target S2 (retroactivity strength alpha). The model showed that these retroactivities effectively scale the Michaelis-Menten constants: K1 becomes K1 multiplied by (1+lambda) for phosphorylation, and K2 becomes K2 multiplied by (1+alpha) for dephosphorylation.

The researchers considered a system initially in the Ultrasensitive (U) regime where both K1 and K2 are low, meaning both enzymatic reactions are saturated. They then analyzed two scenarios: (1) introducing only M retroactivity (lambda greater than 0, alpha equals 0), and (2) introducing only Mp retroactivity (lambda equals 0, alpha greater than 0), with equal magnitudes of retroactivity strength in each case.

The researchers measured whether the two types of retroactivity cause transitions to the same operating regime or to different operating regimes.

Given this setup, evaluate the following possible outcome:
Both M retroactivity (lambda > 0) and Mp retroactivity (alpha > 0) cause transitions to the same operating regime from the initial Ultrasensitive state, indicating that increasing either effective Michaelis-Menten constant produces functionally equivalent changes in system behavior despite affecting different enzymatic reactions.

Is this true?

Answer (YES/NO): NO